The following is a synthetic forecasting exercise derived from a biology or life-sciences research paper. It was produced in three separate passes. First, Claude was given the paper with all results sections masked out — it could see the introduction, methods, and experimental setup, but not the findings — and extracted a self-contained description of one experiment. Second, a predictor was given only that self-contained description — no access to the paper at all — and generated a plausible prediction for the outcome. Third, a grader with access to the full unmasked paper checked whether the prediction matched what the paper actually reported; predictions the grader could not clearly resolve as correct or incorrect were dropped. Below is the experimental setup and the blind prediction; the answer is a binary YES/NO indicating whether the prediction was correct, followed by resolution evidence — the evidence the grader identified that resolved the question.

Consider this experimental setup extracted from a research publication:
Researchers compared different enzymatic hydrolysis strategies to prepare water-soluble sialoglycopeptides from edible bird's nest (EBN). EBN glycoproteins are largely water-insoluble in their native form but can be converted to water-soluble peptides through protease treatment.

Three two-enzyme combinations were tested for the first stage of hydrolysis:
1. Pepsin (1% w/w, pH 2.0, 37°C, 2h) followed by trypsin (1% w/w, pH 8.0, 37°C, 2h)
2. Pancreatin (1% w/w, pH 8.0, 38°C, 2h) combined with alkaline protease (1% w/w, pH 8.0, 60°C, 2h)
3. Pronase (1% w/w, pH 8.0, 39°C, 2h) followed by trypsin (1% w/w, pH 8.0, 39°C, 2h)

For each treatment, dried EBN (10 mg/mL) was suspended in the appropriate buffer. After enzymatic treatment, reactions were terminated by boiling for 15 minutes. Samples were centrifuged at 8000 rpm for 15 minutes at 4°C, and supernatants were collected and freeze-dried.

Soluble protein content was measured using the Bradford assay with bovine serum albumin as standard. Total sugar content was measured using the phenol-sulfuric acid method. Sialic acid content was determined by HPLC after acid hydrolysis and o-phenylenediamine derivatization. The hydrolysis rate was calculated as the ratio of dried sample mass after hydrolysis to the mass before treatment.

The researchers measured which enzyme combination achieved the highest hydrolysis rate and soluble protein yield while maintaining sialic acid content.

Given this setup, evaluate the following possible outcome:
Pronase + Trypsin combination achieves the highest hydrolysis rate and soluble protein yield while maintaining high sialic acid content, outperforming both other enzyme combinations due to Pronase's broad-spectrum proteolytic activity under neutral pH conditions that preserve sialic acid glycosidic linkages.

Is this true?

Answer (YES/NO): YES